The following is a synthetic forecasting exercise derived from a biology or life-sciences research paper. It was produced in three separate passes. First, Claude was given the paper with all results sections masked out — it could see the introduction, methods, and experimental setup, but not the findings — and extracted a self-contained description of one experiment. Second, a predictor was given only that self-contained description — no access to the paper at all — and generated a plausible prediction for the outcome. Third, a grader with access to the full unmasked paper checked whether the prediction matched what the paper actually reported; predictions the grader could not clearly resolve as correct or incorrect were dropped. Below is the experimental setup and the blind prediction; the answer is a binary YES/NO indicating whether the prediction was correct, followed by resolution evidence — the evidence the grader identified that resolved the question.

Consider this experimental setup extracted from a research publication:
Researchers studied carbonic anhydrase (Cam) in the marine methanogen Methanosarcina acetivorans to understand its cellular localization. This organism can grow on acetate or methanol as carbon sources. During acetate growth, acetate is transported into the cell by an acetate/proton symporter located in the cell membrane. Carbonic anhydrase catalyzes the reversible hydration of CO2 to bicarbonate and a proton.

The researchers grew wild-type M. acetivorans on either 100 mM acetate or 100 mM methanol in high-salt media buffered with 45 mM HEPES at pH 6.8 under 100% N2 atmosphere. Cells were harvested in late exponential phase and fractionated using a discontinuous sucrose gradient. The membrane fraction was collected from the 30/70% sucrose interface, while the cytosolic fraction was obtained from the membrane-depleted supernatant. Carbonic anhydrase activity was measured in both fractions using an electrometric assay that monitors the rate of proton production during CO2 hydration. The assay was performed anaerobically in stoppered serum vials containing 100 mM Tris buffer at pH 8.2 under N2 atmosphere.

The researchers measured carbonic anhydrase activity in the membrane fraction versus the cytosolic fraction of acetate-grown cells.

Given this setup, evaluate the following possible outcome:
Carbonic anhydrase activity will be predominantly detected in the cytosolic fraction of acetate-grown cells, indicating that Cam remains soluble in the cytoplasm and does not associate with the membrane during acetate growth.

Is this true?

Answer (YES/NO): NO